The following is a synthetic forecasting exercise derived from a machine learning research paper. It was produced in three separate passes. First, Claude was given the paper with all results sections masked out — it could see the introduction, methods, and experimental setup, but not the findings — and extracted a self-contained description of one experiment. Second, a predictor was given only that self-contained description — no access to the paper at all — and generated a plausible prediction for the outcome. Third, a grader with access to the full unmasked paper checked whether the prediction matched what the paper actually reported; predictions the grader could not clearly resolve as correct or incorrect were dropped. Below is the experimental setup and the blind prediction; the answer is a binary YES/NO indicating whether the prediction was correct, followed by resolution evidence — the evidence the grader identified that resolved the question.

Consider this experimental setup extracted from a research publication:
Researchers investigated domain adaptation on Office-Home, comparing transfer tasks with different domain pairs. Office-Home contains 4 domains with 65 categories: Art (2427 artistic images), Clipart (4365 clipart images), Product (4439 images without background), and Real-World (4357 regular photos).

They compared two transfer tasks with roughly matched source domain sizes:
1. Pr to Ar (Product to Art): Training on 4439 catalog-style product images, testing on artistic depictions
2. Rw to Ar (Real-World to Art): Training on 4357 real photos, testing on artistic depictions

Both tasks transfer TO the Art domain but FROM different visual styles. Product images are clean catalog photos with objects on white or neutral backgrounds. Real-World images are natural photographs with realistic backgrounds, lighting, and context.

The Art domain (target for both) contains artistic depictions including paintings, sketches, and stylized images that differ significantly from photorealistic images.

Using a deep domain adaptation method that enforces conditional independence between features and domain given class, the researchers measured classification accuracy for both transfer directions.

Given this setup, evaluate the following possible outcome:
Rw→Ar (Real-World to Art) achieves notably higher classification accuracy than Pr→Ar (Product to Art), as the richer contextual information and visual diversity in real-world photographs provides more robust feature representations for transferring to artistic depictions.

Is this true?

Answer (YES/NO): YES